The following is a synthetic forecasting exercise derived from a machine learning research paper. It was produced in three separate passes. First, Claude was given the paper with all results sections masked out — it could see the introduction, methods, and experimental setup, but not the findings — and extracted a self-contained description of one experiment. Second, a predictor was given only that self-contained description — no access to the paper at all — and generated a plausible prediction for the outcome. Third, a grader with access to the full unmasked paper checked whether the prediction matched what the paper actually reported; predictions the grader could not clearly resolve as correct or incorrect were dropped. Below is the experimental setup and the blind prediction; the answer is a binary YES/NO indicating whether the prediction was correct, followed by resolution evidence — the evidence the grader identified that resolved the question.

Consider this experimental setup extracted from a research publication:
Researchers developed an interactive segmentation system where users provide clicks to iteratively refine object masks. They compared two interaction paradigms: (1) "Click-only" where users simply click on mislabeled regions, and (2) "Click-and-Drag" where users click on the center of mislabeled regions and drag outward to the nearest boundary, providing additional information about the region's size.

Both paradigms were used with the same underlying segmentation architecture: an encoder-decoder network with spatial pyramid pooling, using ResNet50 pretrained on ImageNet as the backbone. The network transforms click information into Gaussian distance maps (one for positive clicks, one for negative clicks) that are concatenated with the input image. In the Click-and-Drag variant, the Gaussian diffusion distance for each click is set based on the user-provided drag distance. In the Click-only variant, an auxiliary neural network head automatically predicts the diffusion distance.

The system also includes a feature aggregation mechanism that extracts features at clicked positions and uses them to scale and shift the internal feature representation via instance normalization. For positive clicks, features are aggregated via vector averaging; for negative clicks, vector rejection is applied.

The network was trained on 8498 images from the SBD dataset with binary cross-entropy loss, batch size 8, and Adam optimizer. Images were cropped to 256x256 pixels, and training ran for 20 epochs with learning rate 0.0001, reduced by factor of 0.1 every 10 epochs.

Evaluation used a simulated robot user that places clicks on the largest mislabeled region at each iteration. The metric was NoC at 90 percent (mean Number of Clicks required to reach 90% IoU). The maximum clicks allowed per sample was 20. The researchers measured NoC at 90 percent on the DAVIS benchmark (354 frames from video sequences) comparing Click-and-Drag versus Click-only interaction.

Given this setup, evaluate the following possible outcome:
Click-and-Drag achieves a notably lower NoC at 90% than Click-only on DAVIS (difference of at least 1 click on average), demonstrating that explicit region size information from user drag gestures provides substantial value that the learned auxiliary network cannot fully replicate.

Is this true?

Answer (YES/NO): YES